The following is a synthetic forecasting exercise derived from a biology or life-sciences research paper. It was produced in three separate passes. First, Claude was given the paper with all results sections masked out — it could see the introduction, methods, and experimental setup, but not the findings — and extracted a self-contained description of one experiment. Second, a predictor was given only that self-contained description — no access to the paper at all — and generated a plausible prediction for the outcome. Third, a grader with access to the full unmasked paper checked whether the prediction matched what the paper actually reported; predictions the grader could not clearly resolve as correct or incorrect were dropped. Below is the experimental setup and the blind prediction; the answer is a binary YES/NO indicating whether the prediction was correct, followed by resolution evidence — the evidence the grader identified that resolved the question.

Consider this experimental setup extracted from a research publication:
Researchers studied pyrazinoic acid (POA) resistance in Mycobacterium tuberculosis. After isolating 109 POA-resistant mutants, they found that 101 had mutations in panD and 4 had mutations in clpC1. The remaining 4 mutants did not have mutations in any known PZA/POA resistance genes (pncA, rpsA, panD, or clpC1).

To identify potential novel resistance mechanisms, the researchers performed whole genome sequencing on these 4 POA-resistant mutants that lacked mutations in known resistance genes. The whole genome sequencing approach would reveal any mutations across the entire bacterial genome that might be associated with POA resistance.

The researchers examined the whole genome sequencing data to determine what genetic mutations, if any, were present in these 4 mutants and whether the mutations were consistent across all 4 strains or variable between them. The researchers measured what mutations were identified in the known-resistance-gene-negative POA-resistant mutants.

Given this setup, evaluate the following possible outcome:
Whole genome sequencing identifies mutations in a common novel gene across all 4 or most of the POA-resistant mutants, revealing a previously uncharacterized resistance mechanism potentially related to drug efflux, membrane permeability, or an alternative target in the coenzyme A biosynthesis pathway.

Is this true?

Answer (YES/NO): NO